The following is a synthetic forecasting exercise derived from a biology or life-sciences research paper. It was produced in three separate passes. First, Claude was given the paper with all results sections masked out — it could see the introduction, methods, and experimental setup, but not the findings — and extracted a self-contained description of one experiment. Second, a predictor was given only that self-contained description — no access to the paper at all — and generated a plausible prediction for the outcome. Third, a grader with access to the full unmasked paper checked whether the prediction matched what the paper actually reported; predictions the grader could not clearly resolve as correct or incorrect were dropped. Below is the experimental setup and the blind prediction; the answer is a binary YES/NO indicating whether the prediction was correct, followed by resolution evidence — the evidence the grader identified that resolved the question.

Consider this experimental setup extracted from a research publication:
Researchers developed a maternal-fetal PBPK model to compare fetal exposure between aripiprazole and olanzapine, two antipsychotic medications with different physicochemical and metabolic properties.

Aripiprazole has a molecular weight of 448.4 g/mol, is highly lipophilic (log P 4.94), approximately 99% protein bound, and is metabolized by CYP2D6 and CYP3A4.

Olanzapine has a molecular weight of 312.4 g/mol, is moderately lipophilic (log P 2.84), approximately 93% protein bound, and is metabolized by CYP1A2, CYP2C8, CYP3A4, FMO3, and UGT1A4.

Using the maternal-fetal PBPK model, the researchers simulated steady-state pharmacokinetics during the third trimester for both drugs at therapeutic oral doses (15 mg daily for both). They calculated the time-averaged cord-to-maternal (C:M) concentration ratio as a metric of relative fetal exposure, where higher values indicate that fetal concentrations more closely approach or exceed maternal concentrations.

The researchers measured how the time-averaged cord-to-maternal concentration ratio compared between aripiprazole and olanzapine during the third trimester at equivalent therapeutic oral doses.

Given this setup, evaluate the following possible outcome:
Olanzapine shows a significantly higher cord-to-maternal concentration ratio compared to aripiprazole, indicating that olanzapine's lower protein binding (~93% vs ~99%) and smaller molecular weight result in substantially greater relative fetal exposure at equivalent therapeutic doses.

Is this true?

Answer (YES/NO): NO